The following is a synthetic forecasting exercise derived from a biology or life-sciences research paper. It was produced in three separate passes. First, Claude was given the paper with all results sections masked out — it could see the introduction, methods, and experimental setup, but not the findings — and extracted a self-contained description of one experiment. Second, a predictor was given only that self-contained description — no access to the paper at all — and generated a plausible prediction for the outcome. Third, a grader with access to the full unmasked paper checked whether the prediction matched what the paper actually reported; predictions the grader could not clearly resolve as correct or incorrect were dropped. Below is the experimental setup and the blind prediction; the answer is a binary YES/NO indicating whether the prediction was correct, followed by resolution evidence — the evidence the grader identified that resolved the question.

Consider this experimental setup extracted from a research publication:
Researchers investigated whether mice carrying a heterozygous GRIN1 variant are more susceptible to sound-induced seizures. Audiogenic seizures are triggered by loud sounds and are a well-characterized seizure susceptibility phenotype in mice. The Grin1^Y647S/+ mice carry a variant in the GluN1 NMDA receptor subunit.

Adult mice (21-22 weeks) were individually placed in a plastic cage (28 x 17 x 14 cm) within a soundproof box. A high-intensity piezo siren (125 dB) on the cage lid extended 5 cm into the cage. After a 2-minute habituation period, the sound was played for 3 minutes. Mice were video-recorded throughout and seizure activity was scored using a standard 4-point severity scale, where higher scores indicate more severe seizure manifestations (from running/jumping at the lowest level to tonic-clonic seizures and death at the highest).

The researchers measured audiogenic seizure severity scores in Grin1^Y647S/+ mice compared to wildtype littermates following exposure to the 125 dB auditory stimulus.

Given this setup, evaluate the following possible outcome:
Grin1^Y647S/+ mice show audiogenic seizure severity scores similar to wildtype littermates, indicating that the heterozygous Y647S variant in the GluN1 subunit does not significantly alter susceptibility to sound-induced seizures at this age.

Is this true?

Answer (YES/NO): YES